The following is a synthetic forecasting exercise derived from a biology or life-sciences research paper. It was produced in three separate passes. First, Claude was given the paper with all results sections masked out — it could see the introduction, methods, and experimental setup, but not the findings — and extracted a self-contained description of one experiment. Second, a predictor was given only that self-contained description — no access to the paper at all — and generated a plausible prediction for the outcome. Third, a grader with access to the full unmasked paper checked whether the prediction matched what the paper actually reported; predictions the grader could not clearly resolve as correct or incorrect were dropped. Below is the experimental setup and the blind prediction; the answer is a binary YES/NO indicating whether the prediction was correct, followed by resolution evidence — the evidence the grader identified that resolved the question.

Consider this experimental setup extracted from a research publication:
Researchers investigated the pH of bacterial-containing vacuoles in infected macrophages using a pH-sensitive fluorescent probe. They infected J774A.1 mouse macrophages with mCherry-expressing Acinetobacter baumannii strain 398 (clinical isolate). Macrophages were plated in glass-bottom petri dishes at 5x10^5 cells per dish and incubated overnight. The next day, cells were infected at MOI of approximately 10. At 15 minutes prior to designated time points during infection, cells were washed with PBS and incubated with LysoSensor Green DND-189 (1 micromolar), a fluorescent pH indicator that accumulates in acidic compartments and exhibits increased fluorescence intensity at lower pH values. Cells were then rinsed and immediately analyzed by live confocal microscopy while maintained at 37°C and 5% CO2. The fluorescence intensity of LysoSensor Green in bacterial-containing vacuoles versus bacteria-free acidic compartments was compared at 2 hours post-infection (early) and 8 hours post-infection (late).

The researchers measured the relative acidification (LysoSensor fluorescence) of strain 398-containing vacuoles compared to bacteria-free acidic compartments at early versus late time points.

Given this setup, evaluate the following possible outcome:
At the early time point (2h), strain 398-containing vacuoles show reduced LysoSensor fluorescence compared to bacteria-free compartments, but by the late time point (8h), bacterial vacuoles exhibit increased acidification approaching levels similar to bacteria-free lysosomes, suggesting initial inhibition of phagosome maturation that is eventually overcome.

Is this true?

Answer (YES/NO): NO